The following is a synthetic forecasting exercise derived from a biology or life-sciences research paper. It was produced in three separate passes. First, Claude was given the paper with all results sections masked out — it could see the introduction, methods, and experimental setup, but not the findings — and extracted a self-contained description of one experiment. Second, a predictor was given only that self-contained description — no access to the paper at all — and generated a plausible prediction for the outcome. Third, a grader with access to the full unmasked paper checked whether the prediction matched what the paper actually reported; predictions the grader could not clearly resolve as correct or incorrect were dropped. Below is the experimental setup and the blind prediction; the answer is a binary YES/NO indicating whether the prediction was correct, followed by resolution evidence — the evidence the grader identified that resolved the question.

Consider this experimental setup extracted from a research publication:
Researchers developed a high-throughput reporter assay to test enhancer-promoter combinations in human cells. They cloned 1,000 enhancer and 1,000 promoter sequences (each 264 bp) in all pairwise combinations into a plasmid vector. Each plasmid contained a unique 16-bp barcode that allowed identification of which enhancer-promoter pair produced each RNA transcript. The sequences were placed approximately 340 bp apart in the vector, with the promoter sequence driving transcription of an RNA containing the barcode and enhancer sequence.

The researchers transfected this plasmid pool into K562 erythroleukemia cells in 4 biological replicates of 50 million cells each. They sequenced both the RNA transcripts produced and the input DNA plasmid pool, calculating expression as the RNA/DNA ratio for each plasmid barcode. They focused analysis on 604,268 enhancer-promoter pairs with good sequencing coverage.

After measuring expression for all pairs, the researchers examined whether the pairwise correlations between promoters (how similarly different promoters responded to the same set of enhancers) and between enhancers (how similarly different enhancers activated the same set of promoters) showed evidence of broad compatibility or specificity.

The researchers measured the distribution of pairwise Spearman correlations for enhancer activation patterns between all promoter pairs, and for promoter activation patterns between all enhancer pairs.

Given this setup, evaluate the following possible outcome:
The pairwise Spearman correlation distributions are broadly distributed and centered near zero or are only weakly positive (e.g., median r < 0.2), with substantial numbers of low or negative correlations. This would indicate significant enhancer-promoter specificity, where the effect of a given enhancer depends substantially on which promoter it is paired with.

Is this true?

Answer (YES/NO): NO